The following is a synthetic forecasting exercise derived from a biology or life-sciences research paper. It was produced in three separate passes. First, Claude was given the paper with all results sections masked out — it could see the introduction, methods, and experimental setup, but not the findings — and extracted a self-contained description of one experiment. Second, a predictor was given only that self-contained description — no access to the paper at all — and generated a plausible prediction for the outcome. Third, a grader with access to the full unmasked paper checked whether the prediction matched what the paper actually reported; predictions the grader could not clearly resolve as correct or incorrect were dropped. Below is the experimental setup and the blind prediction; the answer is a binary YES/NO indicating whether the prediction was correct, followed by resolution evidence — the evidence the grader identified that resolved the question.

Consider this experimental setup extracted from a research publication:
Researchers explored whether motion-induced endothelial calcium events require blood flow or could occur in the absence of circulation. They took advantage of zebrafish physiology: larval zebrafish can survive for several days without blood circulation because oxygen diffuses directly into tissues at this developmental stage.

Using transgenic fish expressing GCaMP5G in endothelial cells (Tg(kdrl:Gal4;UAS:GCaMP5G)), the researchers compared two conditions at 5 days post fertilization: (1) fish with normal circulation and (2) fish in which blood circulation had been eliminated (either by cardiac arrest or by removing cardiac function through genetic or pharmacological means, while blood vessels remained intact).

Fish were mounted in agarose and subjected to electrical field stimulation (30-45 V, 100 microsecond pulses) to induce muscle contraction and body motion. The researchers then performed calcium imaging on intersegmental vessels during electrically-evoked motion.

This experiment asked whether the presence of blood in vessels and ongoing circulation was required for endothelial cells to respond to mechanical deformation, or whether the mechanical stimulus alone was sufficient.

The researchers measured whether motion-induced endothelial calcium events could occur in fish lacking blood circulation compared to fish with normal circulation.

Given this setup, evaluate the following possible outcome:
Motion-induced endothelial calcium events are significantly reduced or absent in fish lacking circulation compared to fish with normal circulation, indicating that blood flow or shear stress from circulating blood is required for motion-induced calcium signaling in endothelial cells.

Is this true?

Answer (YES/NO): NO